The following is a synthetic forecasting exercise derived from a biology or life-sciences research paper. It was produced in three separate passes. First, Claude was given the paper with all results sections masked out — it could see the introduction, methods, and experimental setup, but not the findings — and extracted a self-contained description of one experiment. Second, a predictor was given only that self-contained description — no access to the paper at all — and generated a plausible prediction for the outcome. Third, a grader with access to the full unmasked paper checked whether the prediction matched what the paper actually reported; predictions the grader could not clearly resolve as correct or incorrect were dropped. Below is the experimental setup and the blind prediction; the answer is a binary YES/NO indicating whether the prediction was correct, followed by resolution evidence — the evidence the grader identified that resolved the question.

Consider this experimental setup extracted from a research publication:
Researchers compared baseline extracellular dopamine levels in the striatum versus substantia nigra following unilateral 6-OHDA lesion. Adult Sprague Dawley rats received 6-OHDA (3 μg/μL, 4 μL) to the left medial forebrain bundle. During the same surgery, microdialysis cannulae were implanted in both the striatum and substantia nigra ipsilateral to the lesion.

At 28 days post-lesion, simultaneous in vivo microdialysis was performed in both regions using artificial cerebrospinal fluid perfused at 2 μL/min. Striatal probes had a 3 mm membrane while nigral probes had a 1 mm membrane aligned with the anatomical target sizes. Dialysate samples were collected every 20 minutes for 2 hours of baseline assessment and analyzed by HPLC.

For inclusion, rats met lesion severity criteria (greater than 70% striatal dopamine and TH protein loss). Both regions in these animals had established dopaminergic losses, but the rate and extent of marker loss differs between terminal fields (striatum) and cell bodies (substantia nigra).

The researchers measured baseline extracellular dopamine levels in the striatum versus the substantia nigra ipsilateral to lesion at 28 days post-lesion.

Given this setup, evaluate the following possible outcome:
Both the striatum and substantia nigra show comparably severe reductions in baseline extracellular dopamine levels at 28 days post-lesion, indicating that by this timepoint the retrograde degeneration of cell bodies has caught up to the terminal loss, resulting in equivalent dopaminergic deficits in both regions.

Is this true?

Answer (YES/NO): NO